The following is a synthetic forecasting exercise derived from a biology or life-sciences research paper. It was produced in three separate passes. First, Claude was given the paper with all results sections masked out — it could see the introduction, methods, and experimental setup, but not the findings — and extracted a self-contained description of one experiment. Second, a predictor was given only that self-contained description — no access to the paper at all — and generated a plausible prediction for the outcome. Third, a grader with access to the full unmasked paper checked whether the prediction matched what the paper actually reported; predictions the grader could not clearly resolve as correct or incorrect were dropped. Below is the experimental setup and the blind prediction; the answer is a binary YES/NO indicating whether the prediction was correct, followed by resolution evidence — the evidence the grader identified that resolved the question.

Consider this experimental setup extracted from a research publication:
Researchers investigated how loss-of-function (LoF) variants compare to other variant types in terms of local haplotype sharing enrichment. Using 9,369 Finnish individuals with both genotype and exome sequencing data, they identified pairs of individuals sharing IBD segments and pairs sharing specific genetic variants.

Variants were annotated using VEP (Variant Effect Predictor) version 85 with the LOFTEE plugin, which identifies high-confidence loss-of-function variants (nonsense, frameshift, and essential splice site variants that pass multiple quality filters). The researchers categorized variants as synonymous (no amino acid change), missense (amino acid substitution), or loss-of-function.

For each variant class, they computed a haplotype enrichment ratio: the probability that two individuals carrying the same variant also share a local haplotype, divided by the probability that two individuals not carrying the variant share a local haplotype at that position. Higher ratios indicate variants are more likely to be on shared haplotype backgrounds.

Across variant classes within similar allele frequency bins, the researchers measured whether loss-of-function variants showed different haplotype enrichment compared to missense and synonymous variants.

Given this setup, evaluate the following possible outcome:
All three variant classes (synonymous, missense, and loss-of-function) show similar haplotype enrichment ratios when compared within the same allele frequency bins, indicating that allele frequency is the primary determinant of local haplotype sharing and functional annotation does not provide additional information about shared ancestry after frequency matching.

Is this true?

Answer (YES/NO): NO